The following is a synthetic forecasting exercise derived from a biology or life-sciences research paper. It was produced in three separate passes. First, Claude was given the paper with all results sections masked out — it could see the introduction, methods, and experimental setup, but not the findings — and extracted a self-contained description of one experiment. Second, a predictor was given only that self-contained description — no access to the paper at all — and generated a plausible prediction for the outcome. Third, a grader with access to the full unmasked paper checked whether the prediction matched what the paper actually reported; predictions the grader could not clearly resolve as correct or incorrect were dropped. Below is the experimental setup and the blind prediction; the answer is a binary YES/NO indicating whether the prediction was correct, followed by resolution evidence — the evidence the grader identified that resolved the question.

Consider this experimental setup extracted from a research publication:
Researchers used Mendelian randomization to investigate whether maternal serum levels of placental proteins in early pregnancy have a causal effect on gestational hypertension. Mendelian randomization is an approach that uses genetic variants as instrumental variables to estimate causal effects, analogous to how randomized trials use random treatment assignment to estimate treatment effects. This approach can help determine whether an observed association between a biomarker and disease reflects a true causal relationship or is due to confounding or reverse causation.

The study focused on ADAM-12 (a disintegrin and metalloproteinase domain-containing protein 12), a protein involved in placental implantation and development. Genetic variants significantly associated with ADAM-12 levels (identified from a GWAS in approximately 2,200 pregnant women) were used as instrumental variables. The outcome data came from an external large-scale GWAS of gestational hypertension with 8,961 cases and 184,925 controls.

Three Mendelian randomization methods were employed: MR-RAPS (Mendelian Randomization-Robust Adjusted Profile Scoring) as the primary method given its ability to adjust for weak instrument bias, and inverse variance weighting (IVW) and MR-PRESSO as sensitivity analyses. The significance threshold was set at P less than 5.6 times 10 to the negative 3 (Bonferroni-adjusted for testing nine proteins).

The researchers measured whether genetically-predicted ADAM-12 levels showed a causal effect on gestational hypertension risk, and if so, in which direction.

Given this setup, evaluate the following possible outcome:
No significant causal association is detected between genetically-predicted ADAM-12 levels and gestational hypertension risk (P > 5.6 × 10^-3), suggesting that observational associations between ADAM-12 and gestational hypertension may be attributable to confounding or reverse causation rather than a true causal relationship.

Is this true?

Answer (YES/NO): NO